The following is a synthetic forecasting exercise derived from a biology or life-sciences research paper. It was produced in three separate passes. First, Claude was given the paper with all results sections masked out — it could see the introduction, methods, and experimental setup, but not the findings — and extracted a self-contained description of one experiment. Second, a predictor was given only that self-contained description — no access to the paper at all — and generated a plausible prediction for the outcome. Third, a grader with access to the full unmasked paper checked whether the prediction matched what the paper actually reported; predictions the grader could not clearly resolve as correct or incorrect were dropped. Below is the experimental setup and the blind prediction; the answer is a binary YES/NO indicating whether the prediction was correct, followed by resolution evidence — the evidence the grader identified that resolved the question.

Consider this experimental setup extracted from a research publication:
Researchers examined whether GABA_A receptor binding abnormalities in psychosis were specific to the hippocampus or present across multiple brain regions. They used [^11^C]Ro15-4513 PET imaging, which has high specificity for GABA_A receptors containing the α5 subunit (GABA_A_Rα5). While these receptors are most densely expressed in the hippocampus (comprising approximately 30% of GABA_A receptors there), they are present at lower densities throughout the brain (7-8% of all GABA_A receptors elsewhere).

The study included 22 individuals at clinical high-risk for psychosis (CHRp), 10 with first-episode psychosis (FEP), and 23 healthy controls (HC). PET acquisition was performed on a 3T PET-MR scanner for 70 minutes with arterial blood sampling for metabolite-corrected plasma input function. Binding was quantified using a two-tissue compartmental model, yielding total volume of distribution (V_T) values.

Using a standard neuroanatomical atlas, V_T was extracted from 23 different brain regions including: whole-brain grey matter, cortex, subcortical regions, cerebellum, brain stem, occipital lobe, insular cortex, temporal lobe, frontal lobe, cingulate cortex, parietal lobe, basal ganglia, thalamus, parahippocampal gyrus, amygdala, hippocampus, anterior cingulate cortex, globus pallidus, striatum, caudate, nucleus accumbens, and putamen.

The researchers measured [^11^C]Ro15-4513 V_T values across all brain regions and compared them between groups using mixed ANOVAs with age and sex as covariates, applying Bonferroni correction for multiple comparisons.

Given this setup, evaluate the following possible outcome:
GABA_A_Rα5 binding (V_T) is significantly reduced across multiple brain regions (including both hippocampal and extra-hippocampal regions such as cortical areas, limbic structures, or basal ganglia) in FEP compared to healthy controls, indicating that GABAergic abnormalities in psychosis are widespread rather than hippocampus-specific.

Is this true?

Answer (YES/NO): NO